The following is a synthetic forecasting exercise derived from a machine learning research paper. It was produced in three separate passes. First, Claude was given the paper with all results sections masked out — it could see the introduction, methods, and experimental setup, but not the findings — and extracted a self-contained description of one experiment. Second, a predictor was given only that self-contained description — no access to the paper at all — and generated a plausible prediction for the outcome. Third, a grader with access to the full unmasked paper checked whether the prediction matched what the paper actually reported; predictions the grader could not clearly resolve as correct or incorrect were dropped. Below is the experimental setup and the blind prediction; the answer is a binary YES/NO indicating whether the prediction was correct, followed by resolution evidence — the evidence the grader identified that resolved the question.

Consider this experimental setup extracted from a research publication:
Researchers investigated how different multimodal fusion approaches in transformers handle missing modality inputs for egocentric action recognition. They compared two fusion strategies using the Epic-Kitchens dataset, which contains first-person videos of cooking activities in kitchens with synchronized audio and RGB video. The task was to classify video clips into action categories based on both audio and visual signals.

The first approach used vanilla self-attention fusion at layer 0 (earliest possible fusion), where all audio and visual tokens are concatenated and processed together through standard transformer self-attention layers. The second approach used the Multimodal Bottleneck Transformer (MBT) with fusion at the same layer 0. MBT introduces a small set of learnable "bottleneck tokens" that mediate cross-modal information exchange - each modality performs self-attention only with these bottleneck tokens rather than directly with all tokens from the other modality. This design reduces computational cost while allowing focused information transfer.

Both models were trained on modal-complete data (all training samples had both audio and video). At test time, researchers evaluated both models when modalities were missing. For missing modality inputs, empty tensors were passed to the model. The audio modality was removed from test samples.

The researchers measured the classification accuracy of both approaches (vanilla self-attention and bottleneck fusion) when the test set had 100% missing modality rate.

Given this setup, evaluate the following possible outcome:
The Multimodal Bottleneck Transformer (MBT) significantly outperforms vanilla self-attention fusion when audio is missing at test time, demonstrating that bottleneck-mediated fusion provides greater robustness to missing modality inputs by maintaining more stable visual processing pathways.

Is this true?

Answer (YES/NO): NO